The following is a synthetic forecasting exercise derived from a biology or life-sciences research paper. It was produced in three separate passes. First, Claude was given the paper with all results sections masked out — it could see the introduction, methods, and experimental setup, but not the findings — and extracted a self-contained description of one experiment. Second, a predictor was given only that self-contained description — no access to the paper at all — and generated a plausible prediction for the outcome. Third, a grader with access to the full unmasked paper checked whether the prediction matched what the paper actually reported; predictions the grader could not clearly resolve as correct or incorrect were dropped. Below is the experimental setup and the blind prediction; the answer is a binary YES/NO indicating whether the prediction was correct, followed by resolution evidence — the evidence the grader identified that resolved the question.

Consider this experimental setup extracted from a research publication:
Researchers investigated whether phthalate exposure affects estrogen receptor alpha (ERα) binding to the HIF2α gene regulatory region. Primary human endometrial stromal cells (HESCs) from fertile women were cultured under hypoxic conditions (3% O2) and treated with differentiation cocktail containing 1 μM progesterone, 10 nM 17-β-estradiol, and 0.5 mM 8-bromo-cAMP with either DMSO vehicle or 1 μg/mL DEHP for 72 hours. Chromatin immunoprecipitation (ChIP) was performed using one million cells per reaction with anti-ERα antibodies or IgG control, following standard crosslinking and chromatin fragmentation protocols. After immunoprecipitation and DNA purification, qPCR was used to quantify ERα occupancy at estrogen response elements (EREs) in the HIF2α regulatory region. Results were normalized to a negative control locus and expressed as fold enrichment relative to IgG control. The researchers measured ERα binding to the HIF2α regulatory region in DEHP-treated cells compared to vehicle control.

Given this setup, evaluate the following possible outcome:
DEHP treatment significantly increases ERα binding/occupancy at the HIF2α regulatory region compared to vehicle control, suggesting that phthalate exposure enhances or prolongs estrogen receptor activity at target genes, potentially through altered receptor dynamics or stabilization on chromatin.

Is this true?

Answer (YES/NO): NO